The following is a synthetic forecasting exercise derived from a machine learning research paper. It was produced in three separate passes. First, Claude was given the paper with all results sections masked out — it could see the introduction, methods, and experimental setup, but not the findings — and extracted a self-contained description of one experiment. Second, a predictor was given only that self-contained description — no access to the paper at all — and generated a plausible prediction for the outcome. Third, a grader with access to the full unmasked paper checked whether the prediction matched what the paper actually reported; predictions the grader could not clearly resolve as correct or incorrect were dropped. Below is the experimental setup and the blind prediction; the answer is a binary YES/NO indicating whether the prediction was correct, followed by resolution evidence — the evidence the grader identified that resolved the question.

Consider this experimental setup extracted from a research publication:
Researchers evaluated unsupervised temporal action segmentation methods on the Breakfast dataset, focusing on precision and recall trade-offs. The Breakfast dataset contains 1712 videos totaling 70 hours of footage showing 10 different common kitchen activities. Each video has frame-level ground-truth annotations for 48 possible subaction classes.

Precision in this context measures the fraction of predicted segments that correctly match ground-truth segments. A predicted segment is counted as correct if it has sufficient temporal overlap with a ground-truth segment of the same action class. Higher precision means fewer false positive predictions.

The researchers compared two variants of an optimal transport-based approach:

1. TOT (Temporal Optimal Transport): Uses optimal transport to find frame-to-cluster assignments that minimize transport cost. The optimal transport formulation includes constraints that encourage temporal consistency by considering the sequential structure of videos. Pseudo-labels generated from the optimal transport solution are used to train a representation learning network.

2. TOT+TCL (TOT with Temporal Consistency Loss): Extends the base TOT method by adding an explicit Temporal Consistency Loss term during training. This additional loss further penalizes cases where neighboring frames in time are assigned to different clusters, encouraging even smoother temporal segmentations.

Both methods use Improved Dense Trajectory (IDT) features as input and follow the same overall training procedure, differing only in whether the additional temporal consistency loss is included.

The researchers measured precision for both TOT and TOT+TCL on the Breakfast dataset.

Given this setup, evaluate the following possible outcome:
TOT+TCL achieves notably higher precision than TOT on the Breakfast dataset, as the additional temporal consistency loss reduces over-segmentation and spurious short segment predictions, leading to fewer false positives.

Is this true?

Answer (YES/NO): NO